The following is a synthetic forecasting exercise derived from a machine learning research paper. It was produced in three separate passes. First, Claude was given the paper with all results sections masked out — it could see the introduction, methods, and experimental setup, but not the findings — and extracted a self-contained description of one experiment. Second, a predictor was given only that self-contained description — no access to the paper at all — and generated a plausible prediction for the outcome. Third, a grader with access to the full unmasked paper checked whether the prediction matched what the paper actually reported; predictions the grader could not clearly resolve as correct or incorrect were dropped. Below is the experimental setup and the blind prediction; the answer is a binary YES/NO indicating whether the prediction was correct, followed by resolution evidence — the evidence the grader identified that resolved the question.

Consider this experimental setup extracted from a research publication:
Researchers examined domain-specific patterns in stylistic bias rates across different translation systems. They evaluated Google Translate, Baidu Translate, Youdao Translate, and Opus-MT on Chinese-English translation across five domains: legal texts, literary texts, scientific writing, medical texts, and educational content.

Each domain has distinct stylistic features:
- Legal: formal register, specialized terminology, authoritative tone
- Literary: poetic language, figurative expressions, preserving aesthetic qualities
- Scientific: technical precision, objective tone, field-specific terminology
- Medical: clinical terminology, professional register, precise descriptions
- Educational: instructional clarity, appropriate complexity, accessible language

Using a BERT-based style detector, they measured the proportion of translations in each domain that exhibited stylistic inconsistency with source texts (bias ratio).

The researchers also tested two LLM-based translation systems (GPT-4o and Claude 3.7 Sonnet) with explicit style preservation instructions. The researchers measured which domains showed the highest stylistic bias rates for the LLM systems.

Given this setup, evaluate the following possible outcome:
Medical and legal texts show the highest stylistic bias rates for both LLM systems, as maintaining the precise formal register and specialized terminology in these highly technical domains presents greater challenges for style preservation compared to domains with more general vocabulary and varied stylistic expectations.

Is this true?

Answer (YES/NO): YES